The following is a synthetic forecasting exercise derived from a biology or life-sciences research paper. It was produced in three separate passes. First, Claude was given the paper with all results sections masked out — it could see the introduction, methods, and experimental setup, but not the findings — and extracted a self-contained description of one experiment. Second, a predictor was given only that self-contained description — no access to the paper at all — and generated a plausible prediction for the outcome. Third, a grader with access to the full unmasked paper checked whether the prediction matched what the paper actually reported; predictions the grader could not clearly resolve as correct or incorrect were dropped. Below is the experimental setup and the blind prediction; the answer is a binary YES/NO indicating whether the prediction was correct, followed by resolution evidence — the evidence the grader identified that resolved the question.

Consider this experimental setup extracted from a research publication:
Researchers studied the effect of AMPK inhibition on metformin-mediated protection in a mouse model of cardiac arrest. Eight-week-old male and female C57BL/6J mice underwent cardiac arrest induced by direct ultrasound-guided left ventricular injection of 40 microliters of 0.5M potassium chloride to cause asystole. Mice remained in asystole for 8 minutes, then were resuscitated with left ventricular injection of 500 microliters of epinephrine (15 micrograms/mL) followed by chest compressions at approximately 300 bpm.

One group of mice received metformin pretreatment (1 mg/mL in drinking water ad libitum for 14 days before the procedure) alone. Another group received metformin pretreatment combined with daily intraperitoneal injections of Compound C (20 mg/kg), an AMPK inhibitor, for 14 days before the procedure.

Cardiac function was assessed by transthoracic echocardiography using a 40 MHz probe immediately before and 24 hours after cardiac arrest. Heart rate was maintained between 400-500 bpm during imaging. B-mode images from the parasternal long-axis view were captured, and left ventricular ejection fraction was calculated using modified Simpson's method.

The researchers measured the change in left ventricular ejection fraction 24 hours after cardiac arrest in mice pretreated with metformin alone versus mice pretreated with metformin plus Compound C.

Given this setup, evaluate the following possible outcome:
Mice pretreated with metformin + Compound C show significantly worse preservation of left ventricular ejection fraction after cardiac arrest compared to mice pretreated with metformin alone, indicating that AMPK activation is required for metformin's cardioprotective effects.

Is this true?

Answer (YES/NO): YES